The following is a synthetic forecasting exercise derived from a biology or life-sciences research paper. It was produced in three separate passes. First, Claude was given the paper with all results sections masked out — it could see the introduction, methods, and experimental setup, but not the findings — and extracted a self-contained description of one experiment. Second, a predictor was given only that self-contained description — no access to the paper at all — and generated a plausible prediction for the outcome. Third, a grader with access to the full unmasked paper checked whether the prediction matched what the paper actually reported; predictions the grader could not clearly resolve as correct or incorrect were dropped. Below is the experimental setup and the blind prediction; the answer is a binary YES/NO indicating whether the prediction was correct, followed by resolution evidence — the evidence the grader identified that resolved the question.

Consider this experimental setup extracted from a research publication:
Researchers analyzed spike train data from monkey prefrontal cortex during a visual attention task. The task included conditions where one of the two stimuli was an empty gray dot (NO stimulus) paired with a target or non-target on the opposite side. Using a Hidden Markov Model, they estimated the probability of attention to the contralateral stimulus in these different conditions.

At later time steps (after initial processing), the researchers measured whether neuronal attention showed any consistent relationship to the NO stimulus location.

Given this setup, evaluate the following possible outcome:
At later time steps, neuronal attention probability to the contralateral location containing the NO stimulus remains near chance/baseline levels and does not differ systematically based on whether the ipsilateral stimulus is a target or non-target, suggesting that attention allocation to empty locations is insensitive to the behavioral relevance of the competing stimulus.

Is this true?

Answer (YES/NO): NO